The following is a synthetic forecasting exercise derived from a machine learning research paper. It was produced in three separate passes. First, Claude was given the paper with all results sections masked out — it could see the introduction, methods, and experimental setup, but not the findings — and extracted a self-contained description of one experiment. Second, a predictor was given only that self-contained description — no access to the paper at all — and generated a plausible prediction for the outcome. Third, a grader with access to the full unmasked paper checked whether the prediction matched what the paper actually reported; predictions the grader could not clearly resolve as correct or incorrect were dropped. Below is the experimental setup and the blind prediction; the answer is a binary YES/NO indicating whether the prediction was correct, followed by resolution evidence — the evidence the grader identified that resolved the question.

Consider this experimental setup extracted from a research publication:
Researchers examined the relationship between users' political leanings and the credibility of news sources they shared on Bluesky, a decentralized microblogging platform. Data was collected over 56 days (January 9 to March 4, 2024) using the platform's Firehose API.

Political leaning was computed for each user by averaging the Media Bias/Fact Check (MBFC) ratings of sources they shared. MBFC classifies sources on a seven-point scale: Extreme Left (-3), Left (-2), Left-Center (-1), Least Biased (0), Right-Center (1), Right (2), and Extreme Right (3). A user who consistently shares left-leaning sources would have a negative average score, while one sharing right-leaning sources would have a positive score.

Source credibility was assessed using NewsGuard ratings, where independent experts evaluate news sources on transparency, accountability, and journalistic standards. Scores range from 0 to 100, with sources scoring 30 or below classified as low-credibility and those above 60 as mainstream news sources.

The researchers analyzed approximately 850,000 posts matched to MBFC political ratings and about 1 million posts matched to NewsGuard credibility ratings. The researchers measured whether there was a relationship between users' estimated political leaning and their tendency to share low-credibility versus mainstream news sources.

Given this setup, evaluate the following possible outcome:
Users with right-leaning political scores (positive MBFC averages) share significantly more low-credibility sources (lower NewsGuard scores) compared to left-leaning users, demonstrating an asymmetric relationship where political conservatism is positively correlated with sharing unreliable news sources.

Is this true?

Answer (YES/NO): NO